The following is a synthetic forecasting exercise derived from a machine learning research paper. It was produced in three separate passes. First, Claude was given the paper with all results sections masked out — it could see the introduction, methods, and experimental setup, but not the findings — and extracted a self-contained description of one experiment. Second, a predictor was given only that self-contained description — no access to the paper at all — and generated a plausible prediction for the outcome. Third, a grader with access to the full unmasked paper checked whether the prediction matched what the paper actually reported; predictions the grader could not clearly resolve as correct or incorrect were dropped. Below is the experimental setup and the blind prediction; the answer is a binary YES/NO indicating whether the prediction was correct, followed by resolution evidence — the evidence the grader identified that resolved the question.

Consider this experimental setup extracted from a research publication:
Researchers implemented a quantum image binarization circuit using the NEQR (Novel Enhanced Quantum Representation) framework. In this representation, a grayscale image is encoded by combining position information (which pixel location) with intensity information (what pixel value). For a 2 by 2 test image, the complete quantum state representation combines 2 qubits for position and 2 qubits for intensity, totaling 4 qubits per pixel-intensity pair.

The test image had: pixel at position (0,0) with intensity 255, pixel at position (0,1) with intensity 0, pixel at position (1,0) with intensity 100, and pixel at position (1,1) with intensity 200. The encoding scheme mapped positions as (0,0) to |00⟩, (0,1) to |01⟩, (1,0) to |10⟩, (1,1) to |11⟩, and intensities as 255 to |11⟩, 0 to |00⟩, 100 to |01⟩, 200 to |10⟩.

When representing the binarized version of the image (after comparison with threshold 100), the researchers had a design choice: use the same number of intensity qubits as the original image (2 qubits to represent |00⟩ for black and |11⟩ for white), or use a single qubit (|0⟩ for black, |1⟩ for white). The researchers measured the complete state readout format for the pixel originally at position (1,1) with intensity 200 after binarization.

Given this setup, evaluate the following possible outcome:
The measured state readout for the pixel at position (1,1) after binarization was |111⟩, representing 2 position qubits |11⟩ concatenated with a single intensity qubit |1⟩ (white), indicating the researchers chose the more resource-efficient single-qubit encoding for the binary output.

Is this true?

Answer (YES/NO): YES